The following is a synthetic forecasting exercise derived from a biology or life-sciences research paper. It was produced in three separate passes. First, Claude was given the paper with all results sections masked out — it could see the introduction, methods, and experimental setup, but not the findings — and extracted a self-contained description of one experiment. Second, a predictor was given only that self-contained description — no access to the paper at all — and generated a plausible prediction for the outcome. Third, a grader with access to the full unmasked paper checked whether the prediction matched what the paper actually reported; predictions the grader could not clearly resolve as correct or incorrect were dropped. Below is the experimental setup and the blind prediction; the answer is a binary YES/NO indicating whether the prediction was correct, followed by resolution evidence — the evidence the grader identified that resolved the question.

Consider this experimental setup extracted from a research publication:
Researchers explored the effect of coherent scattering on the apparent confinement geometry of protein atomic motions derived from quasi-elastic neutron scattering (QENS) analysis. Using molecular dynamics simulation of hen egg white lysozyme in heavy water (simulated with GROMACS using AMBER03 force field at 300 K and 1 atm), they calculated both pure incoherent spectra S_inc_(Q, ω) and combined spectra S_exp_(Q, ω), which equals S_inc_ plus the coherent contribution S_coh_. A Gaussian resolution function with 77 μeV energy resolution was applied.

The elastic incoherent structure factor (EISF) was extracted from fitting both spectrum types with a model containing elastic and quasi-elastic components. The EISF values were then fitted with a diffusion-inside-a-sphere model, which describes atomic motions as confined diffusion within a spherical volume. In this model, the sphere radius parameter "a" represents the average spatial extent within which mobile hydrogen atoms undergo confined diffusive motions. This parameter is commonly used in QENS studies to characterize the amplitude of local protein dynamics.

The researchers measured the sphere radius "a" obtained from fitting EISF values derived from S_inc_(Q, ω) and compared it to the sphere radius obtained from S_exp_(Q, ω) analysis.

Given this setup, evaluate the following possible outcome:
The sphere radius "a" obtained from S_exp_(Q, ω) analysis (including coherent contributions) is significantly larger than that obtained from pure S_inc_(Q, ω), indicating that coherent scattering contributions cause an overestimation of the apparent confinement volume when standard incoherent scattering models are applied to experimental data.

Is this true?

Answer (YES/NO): NO